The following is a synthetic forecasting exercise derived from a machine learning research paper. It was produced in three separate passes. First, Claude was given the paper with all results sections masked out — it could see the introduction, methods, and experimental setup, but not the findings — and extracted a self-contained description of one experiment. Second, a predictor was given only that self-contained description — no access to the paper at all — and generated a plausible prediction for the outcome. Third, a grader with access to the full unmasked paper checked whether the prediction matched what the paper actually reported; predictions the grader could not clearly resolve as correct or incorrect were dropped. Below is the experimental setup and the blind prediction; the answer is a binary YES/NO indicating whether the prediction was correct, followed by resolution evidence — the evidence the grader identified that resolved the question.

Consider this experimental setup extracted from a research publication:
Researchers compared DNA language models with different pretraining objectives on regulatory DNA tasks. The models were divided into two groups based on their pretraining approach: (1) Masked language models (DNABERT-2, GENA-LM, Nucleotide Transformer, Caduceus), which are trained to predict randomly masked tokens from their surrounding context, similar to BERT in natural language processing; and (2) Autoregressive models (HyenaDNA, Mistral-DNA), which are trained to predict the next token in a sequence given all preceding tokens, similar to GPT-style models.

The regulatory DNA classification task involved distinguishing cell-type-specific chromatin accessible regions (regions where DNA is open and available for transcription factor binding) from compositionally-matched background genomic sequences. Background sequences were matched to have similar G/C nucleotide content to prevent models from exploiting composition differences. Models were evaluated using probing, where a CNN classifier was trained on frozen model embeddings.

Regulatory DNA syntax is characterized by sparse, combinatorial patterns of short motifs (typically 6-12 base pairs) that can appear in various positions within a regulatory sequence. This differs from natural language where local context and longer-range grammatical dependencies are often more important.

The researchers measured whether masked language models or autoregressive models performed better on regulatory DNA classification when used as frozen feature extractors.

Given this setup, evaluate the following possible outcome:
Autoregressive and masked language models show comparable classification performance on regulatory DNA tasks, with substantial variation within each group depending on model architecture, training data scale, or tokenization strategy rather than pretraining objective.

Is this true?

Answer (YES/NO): NO